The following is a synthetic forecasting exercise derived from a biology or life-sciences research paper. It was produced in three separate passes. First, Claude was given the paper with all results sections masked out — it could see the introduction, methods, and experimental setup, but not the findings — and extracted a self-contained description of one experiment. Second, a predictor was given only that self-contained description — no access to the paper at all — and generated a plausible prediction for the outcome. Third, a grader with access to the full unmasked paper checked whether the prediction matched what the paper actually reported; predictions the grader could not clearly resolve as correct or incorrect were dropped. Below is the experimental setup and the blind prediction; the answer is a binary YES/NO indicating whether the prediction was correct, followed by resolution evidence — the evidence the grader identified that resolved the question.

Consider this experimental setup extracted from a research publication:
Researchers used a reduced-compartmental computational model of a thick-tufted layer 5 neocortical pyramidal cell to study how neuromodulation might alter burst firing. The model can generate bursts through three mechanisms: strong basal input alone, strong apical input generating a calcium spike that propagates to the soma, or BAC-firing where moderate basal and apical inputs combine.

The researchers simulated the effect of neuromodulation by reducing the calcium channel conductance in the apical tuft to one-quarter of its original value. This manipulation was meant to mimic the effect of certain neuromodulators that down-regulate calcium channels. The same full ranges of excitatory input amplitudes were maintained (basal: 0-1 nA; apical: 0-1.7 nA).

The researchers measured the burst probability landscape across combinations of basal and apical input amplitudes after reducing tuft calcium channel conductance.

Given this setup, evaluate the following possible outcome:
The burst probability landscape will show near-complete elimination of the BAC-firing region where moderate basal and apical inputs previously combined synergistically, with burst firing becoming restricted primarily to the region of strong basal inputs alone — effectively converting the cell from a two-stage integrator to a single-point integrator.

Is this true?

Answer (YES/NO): NO